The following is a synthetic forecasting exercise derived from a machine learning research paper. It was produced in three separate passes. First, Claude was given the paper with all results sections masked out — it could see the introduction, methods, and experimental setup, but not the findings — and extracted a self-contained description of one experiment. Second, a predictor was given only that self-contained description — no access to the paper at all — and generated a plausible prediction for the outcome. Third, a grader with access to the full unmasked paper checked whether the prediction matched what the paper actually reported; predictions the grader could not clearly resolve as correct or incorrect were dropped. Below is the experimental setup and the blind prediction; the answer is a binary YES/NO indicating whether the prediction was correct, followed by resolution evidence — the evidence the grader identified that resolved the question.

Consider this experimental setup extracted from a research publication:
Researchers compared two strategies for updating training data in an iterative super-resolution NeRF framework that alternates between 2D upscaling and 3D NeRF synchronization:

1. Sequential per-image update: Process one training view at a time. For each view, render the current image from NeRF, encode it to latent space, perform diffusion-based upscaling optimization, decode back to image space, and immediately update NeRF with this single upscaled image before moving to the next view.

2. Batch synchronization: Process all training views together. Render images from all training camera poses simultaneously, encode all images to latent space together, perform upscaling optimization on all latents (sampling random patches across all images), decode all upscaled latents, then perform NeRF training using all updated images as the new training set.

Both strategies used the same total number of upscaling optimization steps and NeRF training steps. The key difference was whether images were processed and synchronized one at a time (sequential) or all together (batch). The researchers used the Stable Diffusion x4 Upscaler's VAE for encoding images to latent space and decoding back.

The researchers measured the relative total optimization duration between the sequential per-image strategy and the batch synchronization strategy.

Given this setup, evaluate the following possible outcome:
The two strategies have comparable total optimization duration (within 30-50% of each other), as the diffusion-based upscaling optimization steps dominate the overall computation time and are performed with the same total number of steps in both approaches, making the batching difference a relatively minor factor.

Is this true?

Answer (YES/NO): NO